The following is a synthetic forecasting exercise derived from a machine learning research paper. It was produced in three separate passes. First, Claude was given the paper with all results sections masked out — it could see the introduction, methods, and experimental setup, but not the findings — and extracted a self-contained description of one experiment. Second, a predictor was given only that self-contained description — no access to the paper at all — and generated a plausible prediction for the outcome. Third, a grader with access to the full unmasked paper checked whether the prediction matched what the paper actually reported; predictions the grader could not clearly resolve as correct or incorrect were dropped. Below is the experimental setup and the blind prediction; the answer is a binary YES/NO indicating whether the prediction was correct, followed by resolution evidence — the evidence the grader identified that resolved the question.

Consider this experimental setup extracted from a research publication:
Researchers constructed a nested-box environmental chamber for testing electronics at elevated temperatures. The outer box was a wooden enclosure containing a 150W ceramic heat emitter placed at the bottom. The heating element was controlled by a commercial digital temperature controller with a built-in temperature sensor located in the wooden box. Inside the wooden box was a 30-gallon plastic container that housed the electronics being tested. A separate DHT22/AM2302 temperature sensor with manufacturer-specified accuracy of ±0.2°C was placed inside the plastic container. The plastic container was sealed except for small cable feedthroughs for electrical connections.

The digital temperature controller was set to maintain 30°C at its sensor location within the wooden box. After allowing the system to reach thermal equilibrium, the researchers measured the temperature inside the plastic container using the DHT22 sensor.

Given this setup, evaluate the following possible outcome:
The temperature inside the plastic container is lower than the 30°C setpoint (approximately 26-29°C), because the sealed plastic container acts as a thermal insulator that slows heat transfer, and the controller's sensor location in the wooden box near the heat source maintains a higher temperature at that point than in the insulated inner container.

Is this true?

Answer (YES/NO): YES